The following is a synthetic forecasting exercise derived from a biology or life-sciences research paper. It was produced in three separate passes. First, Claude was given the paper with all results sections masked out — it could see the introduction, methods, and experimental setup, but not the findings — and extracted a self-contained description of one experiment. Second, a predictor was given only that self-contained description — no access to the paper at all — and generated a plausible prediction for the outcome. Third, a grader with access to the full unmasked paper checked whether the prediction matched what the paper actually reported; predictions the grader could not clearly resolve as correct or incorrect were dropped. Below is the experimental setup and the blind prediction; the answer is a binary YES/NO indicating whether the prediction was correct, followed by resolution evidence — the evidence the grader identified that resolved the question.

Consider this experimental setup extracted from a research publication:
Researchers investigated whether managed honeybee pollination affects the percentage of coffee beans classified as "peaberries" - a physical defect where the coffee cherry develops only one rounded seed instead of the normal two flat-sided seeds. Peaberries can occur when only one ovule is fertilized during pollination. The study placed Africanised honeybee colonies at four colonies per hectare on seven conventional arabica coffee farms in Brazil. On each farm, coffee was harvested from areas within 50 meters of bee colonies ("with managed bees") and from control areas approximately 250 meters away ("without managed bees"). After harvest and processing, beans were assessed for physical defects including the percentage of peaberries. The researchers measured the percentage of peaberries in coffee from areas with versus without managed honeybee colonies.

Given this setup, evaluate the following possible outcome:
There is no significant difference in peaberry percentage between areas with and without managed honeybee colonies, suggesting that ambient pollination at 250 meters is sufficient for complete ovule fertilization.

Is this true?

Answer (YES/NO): YES